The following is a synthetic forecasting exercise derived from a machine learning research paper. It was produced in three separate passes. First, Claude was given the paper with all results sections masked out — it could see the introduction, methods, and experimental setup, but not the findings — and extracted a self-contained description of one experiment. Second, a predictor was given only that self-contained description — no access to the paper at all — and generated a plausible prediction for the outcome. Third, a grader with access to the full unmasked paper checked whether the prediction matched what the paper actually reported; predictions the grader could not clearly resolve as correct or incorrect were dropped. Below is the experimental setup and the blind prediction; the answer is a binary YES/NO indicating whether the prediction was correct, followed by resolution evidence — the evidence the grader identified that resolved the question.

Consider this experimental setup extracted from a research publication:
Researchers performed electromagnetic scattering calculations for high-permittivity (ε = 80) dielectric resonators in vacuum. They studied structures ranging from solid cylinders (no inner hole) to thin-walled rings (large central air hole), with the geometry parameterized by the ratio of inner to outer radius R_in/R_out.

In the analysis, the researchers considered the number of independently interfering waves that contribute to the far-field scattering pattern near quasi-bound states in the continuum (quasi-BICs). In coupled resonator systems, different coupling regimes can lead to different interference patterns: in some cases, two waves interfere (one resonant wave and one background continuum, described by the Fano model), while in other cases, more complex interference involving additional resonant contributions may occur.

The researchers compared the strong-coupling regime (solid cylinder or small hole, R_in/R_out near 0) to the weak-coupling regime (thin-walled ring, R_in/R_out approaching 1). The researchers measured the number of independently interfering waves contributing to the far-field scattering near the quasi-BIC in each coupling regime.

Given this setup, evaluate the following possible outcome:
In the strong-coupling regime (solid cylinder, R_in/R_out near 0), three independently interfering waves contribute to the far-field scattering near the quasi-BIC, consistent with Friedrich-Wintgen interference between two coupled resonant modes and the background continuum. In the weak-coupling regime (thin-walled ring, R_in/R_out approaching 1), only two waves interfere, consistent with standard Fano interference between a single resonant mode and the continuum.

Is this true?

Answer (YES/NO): YES